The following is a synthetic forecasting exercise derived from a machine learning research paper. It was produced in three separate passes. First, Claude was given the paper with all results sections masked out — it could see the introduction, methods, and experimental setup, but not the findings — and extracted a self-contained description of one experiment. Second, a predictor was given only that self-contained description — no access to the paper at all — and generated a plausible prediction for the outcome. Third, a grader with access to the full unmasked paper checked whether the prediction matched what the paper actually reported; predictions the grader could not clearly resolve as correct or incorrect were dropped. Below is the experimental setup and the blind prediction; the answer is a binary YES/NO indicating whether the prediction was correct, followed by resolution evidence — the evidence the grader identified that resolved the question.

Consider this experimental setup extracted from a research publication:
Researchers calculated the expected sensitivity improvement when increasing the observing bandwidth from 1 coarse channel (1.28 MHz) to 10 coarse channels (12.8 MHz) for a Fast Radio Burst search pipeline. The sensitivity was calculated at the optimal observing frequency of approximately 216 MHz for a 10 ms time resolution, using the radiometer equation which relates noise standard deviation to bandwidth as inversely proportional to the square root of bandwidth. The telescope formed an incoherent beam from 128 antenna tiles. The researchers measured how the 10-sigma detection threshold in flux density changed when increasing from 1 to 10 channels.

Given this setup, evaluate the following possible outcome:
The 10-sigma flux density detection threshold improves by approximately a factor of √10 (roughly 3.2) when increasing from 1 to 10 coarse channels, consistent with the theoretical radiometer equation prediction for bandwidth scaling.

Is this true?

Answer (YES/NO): YES